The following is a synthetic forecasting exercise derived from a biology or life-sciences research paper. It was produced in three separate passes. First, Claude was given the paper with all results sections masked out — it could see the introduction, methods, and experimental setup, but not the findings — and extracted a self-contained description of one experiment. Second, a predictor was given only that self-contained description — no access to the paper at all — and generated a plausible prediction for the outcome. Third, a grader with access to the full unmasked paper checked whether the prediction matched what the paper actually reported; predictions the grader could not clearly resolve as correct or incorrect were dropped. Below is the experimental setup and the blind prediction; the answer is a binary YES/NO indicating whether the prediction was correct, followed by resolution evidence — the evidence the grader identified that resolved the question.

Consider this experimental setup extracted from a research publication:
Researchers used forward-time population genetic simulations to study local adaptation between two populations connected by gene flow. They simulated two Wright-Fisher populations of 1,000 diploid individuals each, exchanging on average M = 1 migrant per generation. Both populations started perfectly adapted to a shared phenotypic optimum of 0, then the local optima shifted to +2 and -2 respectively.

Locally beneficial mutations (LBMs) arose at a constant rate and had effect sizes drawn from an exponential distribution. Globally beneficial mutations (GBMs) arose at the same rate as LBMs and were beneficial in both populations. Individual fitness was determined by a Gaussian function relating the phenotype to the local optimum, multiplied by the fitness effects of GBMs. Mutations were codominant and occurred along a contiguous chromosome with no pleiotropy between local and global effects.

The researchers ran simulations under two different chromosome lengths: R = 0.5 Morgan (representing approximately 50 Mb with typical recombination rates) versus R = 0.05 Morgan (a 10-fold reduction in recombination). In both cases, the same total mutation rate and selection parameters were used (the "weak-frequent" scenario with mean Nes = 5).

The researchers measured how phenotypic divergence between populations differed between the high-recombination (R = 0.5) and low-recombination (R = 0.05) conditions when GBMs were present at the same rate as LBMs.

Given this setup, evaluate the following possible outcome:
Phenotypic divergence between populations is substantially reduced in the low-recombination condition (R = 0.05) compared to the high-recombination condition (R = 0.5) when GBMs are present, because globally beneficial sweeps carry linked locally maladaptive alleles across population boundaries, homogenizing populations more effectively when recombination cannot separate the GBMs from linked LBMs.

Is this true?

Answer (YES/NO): YES